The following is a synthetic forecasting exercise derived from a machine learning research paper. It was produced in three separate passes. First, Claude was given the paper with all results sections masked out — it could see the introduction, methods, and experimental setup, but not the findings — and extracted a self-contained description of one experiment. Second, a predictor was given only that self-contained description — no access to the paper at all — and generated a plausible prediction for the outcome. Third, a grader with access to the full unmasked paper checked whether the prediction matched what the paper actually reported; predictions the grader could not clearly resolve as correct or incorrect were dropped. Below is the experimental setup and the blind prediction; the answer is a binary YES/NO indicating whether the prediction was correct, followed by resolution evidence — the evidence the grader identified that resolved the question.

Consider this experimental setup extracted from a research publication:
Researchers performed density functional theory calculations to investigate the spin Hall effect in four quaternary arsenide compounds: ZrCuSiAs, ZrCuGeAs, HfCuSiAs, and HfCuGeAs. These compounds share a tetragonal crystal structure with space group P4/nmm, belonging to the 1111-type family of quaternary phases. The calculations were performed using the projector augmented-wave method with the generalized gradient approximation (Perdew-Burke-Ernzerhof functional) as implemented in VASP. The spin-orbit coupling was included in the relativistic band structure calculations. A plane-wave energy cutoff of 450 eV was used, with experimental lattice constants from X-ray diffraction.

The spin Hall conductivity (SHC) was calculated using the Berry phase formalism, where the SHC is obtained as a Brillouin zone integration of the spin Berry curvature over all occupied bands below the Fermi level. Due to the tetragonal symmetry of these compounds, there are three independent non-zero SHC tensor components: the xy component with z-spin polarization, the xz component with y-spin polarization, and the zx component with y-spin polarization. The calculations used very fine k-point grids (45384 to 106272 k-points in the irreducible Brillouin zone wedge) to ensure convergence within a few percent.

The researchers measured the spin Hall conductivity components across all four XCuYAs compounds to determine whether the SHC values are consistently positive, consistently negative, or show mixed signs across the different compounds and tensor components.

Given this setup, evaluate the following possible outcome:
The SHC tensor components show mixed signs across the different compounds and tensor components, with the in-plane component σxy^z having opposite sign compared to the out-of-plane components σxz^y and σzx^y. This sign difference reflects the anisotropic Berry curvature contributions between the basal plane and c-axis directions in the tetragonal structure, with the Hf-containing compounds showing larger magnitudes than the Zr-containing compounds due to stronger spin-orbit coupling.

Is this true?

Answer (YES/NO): NO